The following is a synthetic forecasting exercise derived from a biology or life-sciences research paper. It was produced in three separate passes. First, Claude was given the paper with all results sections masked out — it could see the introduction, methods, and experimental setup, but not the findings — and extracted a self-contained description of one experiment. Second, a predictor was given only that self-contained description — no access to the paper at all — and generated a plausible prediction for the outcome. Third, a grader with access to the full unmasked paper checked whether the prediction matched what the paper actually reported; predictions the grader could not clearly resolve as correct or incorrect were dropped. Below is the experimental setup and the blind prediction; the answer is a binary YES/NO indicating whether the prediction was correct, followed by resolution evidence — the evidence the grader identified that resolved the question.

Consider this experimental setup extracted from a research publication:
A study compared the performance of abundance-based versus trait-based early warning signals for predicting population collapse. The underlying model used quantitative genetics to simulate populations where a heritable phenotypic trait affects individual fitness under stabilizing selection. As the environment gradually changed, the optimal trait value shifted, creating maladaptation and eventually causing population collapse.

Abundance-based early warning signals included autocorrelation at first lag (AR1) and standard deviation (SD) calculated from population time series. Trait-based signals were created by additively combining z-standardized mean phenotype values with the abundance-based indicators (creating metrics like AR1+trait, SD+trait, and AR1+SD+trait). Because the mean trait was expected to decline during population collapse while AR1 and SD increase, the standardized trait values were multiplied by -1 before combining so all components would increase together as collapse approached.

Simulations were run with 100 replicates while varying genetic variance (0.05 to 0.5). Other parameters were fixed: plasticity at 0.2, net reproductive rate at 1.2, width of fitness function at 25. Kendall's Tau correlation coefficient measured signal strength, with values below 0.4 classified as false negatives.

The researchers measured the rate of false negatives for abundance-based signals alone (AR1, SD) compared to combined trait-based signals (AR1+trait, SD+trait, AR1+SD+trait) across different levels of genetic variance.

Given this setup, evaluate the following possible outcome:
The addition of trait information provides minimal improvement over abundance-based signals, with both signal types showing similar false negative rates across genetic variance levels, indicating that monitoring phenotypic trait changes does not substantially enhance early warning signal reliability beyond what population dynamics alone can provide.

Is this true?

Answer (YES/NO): NO